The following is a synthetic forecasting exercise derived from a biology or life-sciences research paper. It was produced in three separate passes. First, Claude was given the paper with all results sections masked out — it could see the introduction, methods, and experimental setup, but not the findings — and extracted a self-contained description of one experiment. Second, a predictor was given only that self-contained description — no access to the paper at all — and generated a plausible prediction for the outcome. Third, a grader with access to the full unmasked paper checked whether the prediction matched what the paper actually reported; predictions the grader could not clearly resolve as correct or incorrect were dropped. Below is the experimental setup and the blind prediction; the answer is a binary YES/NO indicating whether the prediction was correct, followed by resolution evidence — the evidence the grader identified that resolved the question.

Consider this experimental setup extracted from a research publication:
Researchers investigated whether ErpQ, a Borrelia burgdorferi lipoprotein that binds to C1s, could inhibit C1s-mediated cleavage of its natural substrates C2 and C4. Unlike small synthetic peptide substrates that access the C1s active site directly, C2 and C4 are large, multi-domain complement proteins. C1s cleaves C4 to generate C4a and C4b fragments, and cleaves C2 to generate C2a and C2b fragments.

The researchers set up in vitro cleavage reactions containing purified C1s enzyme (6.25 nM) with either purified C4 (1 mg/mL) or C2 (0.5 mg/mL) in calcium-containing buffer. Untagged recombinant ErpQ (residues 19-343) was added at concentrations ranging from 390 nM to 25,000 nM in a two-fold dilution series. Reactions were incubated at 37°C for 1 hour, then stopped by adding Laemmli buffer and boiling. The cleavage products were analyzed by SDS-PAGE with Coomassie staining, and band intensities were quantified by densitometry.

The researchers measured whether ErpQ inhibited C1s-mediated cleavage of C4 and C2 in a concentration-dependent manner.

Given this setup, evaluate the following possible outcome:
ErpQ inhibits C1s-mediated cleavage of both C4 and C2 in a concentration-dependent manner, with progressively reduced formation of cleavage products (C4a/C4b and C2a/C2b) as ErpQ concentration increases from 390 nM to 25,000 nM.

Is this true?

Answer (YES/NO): YES